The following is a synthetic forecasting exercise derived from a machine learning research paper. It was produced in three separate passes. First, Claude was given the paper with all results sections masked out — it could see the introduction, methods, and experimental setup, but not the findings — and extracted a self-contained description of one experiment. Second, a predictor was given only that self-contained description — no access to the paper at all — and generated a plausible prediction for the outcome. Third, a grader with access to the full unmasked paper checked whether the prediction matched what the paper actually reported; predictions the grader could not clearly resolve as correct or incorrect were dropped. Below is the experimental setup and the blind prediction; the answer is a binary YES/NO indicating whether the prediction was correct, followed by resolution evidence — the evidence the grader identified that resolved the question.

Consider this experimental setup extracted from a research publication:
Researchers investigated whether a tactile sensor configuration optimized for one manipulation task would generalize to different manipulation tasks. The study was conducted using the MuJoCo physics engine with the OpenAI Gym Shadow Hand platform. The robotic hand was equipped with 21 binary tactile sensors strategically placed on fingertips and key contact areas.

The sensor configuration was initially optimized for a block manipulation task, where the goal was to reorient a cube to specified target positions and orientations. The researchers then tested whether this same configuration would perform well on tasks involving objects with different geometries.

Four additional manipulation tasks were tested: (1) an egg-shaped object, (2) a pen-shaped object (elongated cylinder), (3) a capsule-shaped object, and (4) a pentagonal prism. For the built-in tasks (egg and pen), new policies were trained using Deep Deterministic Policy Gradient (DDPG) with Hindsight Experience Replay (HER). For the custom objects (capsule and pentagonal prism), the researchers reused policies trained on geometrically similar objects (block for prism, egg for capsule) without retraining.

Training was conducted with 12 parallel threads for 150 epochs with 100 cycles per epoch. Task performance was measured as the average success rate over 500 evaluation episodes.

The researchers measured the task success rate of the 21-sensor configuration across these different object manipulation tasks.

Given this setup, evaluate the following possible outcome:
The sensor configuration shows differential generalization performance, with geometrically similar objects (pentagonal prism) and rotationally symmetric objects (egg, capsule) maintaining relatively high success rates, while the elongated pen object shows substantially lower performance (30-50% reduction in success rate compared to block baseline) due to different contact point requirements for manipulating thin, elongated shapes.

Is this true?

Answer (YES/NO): NO